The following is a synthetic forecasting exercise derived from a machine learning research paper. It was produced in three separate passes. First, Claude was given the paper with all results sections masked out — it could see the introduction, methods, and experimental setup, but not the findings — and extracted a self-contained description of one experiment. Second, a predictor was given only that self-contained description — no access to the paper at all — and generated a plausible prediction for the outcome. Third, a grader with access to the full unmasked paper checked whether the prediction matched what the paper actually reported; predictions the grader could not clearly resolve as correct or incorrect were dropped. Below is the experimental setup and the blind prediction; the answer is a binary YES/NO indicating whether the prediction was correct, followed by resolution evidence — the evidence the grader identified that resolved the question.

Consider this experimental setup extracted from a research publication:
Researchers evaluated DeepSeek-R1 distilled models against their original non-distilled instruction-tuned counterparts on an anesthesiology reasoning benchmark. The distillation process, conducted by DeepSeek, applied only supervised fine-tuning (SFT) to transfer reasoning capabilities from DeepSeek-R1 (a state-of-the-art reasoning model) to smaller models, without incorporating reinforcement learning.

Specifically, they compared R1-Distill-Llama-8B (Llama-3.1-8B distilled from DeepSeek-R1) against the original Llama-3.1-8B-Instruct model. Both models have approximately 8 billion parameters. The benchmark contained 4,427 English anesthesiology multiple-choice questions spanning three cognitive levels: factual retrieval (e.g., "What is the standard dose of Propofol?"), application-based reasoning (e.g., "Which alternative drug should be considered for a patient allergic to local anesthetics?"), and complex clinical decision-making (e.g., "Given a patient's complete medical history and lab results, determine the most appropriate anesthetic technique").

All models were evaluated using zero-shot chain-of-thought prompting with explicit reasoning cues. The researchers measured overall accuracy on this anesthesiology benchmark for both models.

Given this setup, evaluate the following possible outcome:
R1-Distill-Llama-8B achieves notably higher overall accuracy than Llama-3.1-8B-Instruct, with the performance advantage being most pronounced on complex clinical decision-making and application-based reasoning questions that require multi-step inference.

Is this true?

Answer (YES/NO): NO